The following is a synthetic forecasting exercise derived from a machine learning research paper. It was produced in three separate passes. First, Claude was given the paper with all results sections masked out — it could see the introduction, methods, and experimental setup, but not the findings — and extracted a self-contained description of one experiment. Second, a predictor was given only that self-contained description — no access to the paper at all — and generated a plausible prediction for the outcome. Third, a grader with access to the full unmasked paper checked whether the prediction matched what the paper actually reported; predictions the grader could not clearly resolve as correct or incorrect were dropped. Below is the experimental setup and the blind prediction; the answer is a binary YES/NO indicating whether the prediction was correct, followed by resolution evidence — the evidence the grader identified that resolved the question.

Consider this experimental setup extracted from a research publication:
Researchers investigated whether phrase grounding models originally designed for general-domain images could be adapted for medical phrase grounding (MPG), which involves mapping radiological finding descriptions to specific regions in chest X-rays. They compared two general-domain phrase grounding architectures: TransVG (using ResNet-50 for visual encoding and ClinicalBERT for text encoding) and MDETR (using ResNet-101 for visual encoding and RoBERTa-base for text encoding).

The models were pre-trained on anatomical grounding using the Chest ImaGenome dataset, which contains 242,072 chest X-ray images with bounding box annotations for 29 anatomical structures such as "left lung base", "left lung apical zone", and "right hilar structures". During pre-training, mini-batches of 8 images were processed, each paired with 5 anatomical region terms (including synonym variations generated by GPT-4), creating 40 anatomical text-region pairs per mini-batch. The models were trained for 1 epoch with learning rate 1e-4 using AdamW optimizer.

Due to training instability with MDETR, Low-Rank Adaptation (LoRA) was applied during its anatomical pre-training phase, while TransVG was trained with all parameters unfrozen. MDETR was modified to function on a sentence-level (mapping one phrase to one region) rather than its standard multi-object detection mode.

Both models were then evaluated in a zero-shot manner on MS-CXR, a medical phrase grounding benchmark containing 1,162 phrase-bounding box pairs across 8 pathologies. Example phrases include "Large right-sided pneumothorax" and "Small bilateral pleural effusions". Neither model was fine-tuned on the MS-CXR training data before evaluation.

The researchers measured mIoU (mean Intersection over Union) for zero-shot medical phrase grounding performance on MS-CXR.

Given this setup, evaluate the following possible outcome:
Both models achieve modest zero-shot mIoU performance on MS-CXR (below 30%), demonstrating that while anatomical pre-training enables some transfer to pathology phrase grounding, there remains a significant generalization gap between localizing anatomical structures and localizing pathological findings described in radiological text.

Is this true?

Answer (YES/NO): NO